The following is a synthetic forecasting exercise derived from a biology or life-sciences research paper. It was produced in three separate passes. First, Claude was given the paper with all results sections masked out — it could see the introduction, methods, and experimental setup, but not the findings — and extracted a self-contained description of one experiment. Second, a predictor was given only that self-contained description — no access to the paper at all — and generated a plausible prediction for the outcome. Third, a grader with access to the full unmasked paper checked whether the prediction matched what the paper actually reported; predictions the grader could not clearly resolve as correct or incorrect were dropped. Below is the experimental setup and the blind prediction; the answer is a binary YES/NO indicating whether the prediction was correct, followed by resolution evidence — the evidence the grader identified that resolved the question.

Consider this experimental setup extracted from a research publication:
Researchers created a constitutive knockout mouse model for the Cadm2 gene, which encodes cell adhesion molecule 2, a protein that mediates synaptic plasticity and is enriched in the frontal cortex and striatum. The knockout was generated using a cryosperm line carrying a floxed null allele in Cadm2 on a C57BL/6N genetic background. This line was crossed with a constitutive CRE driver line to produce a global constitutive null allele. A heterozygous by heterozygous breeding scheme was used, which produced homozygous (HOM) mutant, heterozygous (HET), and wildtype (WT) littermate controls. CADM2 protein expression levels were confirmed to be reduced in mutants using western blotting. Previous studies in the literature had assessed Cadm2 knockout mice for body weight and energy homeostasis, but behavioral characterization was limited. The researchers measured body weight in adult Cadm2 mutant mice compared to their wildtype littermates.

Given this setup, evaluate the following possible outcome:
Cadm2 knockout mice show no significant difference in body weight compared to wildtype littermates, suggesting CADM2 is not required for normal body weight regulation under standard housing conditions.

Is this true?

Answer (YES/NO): NO